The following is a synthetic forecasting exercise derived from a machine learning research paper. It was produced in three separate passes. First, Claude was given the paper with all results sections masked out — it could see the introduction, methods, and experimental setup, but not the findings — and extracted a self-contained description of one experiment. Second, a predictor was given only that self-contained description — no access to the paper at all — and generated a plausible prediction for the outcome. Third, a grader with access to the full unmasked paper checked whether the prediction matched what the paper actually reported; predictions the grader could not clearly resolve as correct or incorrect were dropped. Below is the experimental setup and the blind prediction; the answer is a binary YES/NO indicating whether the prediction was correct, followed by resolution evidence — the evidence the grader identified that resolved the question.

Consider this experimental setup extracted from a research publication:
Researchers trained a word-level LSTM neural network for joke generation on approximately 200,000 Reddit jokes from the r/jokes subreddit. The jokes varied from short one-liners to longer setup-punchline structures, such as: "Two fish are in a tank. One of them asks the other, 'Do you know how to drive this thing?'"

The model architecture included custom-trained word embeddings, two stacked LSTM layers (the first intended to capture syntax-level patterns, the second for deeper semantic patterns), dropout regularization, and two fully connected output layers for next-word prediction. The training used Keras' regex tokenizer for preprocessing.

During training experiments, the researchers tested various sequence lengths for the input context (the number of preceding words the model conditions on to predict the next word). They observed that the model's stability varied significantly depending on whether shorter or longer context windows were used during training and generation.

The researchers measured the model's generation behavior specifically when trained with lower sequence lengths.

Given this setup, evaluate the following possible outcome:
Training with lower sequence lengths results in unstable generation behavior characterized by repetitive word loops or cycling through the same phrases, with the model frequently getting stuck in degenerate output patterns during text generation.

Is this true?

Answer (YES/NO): NO